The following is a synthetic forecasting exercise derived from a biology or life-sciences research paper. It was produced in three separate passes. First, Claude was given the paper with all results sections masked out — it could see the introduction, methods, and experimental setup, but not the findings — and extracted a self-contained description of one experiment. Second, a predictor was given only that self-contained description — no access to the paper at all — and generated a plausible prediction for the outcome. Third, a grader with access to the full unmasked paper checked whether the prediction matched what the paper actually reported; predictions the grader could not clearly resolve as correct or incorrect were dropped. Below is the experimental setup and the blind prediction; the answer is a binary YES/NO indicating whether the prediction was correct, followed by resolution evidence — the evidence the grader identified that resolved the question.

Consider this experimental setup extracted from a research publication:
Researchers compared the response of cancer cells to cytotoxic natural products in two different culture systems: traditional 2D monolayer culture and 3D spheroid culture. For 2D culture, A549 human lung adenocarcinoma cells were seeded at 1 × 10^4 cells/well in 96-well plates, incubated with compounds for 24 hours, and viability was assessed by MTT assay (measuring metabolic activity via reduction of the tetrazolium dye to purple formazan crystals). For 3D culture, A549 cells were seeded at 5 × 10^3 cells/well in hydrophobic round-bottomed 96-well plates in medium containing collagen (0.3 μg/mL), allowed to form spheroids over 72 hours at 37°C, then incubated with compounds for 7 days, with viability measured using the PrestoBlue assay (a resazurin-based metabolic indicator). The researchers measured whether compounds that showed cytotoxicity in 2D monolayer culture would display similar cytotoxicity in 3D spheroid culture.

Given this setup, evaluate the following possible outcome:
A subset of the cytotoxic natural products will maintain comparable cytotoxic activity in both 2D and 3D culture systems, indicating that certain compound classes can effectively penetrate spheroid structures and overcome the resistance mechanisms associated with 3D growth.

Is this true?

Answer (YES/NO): YES